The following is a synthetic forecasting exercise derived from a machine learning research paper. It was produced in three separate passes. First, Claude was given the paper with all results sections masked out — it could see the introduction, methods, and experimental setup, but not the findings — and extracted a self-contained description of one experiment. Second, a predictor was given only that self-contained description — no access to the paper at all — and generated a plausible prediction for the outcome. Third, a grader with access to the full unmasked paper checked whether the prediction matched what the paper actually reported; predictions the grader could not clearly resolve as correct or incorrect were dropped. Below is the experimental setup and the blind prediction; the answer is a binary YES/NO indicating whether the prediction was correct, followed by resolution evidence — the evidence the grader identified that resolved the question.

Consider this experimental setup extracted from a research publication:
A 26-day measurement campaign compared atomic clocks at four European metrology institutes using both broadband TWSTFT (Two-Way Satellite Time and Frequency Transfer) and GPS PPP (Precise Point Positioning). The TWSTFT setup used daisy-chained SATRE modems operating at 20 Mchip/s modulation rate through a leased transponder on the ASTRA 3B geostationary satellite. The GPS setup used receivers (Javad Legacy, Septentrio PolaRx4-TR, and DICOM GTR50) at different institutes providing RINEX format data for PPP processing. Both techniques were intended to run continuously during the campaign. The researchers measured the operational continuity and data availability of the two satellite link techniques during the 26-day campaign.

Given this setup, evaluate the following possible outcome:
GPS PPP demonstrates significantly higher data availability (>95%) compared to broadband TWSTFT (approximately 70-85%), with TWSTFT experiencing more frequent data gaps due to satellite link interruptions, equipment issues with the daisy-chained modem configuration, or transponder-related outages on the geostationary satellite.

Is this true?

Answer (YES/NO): NO